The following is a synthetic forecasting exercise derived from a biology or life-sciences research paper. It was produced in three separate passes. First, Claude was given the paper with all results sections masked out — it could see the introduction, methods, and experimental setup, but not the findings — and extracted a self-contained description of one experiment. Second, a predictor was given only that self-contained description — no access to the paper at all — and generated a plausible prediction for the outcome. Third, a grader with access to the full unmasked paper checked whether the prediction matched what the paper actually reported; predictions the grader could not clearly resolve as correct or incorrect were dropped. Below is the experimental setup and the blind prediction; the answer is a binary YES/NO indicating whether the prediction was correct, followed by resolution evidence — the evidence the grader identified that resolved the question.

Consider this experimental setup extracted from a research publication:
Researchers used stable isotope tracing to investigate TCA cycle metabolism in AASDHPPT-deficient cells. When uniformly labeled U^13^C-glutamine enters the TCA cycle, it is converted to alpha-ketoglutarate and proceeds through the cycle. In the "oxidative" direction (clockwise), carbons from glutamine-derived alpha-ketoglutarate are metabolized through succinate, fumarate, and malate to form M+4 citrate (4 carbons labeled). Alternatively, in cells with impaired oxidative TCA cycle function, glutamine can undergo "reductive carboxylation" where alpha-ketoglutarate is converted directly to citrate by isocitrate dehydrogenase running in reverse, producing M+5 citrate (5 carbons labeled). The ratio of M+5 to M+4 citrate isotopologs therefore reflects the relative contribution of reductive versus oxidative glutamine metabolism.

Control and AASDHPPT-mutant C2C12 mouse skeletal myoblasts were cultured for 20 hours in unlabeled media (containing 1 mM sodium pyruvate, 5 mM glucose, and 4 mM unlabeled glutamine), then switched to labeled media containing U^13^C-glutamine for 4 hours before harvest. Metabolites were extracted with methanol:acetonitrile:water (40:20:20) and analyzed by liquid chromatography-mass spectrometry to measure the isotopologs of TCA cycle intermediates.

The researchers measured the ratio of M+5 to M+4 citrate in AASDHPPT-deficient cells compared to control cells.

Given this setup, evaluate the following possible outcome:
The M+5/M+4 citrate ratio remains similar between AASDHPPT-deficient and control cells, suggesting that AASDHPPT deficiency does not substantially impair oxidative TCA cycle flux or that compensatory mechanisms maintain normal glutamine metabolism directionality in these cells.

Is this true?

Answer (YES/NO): NO